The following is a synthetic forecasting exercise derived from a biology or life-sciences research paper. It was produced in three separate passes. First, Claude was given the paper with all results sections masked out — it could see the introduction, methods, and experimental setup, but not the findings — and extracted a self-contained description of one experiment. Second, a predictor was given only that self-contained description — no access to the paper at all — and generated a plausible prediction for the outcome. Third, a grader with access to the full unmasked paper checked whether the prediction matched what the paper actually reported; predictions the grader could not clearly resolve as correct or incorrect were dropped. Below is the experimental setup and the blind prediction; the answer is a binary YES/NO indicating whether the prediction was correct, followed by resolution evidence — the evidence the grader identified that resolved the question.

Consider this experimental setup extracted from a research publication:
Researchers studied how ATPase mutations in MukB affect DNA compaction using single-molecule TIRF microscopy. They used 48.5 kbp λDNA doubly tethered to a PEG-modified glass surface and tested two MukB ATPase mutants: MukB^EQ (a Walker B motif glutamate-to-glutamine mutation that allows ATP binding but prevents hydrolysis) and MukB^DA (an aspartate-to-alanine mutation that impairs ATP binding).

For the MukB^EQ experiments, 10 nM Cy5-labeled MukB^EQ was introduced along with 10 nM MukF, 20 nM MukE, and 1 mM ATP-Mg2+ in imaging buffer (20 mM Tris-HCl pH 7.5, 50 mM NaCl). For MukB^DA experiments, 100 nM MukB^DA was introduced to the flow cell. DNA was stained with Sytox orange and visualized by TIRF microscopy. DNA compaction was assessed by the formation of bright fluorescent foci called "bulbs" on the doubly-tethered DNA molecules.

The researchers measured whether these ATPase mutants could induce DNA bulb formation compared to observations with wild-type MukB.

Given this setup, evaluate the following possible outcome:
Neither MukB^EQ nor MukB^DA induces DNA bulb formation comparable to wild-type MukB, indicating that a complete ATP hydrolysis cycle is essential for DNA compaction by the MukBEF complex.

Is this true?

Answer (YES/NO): NO